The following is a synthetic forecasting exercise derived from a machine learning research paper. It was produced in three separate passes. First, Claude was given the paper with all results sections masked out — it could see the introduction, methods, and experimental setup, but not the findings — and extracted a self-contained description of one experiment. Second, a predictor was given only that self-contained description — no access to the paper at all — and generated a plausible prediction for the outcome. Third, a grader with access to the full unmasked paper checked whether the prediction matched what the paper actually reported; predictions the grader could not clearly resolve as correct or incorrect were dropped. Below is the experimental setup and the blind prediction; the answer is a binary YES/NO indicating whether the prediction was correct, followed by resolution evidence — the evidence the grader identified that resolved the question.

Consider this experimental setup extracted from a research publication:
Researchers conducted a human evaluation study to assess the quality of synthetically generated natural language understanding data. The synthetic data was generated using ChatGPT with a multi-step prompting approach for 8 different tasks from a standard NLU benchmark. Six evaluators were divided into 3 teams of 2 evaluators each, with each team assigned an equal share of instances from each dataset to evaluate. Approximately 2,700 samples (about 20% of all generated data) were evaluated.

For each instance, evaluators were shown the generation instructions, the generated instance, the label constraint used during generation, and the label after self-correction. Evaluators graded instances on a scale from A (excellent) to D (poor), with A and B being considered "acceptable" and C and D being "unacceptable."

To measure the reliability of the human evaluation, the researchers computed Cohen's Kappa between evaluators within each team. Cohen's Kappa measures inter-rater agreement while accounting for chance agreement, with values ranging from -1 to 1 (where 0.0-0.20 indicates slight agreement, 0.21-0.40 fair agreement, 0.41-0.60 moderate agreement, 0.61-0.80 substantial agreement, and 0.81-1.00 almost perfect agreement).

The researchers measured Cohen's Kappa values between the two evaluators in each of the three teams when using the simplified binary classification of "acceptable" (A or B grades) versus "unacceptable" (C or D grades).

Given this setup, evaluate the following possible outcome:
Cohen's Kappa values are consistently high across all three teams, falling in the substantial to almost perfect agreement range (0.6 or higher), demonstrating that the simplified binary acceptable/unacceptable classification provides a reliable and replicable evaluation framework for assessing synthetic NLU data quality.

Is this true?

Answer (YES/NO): YES